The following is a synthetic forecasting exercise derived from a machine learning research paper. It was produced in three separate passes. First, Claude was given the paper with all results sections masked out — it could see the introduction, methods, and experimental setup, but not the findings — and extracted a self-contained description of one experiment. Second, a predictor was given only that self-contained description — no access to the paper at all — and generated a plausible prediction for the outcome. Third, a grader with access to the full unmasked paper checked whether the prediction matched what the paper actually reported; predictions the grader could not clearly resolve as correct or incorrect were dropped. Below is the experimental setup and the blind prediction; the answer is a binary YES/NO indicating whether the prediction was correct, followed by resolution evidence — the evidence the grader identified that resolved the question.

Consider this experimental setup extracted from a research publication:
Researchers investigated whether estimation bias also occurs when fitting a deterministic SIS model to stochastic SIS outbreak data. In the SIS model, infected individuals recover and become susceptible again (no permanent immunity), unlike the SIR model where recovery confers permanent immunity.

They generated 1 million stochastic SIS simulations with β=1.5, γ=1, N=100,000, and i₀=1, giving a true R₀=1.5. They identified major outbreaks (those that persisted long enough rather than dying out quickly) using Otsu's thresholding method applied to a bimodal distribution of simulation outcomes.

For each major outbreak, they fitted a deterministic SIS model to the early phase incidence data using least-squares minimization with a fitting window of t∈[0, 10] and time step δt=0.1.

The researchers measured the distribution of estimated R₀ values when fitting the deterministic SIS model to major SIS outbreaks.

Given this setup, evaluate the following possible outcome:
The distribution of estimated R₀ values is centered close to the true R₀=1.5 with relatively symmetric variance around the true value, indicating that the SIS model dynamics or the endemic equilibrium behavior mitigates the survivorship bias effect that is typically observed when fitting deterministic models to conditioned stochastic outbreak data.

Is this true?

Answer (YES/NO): NO